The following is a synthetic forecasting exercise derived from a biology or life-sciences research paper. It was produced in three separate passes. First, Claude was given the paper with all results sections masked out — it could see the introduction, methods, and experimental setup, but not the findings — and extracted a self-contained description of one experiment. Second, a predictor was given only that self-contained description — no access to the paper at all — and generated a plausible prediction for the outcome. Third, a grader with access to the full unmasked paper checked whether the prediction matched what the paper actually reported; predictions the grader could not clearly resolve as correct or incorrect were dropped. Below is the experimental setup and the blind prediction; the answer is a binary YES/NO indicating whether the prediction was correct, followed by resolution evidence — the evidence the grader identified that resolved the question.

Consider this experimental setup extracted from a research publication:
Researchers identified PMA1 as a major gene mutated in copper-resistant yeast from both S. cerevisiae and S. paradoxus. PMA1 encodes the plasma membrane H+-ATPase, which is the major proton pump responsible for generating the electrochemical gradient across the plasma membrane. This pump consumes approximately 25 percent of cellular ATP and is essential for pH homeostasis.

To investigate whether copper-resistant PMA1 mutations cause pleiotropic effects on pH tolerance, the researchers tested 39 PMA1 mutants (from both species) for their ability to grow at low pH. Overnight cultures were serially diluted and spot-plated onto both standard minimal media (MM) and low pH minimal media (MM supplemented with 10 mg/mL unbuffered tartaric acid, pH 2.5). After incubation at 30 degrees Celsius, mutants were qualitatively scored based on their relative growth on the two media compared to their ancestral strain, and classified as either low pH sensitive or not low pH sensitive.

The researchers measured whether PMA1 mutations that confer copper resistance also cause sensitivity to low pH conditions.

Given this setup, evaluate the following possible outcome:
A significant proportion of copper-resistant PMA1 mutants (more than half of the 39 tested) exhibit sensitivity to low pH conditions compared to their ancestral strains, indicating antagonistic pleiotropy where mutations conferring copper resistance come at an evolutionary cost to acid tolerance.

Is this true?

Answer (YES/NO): YES